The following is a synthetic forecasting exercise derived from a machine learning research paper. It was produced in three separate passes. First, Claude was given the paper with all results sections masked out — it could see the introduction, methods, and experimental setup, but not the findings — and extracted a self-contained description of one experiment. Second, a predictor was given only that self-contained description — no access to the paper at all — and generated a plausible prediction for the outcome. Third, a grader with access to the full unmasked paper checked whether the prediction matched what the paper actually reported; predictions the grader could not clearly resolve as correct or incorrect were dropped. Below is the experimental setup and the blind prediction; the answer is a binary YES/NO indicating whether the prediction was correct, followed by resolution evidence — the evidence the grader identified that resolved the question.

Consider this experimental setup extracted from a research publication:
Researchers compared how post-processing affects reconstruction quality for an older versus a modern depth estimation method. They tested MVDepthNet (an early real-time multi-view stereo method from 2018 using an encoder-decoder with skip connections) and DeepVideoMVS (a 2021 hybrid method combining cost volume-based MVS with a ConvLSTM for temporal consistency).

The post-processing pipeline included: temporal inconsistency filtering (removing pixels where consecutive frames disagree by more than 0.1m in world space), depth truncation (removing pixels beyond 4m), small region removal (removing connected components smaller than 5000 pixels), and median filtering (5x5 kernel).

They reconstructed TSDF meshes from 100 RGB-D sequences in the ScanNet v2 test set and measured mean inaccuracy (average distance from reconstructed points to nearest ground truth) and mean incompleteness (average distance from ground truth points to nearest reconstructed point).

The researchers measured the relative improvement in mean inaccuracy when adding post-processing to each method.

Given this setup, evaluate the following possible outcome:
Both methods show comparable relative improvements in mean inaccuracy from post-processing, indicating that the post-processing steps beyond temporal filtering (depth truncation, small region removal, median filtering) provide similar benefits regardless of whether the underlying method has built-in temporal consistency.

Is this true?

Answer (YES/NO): NO